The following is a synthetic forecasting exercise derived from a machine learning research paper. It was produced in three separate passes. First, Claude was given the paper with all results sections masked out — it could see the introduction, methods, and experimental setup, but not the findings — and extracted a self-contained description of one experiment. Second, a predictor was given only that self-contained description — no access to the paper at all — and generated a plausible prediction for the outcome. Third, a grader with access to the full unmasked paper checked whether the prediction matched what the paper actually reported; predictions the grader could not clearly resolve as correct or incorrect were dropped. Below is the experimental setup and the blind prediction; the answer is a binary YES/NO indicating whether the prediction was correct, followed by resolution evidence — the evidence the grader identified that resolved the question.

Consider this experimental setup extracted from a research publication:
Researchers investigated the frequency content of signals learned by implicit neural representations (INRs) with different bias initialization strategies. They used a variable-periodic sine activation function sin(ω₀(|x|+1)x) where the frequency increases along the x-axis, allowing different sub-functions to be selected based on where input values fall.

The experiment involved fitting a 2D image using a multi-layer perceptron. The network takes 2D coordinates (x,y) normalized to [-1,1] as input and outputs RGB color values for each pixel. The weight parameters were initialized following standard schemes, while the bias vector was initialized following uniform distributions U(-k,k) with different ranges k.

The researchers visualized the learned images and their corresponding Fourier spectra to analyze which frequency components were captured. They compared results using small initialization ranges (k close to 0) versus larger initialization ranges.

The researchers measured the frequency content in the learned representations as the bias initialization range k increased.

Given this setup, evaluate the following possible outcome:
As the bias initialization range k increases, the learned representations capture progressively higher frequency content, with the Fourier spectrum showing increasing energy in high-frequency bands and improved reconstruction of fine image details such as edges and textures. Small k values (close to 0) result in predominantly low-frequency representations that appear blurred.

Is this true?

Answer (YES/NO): YES